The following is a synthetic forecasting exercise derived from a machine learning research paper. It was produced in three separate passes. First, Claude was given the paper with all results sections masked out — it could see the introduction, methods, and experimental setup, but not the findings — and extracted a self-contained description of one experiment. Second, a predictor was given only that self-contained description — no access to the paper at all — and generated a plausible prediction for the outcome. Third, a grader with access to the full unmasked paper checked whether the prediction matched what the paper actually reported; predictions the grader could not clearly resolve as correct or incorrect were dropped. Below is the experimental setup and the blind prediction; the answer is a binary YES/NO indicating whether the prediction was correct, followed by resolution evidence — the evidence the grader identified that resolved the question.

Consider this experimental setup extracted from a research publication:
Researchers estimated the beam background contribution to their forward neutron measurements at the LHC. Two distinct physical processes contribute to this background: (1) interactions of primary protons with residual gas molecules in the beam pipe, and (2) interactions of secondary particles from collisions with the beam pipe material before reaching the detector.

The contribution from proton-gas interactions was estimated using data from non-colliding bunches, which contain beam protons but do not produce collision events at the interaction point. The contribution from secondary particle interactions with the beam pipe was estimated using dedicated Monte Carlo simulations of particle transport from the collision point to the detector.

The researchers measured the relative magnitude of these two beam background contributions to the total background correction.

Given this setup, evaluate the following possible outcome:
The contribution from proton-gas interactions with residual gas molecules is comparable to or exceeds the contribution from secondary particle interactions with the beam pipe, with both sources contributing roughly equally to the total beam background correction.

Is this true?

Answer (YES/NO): NO